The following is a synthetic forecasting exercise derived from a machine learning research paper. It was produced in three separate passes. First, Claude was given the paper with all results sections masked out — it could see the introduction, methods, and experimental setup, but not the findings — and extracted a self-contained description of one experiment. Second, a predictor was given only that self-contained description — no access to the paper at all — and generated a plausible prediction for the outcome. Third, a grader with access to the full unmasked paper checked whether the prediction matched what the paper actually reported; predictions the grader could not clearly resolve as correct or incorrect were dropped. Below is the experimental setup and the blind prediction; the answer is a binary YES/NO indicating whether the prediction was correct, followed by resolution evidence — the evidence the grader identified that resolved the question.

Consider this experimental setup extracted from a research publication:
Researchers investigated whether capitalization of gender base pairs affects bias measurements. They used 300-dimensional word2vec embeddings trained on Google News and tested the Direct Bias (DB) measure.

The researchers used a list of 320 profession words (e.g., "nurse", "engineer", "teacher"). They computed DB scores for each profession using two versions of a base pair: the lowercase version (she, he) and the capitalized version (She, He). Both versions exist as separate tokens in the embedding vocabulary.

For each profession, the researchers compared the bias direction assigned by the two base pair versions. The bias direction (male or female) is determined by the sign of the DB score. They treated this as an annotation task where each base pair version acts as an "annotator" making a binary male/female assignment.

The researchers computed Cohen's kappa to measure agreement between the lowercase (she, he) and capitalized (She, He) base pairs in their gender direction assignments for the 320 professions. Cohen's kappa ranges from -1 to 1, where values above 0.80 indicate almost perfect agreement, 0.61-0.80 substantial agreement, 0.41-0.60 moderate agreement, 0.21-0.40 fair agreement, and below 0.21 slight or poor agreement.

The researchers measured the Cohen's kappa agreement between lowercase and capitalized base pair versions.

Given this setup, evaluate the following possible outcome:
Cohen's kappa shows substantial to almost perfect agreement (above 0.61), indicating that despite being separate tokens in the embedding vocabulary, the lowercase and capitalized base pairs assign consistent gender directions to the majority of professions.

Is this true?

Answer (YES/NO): YES